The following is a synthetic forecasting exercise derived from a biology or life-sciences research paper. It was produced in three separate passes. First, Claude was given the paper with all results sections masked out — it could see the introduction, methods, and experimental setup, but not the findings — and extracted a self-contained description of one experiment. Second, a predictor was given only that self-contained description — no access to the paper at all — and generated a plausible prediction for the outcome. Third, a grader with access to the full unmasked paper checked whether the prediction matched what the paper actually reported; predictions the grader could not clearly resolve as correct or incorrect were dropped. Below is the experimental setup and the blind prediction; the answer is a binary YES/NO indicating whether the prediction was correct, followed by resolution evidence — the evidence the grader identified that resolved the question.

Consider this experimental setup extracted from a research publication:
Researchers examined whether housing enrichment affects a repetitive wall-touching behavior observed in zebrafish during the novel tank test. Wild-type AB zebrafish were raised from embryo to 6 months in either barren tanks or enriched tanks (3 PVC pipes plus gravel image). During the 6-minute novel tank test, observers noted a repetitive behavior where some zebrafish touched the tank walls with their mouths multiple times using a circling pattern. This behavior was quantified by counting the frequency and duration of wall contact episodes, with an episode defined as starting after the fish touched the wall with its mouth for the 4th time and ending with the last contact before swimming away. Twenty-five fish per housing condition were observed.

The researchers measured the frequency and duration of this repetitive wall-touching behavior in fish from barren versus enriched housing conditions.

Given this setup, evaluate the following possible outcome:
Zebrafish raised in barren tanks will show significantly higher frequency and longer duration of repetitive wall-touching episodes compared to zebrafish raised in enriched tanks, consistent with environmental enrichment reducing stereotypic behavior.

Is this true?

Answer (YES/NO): NO